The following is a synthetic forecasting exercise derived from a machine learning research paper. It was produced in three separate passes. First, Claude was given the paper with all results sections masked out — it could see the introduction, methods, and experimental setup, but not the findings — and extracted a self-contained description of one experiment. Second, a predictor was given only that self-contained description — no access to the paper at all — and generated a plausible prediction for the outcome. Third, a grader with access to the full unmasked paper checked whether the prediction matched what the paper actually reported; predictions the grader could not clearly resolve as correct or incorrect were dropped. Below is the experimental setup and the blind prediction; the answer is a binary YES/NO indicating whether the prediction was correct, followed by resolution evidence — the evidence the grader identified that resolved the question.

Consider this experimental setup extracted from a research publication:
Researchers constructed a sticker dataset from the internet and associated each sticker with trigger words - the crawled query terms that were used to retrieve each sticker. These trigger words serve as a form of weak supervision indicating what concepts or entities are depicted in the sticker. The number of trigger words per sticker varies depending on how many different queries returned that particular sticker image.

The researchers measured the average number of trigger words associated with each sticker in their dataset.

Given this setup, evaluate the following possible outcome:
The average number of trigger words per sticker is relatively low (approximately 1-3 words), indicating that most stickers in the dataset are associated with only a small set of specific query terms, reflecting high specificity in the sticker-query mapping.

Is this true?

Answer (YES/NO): NO